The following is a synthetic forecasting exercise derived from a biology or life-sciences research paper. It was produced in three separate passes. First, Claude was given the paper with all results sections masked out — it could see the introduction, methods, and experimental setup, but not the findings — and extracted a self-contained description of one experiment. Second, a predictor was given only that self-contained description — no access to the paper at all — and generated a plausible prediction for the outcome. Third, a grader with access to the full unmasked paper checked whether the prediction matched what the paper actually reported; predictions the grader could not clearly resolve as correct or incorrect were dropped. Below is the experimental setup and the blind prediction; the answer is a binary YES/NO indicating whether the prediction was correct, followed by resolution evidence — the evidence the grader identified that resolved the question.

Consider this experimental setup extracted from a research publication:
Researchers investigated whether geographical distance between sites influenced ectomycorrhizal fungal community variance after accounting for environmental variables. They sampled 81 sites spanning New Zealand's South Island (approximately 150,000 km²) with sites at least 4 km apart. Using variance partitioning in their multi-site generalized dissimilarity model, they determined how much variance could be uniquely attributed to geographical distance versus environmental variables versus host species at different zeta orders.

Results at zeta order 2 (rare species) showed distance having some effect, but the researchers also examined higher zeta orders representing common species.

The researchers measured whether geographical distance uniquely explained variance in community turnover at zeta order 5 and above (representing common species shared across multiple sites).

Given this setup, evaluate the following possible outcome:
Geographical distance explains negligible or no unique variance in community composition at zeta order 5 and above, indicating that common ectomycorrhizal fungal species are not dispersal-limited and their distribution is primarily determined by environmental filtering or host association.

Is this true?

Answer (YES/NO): YES